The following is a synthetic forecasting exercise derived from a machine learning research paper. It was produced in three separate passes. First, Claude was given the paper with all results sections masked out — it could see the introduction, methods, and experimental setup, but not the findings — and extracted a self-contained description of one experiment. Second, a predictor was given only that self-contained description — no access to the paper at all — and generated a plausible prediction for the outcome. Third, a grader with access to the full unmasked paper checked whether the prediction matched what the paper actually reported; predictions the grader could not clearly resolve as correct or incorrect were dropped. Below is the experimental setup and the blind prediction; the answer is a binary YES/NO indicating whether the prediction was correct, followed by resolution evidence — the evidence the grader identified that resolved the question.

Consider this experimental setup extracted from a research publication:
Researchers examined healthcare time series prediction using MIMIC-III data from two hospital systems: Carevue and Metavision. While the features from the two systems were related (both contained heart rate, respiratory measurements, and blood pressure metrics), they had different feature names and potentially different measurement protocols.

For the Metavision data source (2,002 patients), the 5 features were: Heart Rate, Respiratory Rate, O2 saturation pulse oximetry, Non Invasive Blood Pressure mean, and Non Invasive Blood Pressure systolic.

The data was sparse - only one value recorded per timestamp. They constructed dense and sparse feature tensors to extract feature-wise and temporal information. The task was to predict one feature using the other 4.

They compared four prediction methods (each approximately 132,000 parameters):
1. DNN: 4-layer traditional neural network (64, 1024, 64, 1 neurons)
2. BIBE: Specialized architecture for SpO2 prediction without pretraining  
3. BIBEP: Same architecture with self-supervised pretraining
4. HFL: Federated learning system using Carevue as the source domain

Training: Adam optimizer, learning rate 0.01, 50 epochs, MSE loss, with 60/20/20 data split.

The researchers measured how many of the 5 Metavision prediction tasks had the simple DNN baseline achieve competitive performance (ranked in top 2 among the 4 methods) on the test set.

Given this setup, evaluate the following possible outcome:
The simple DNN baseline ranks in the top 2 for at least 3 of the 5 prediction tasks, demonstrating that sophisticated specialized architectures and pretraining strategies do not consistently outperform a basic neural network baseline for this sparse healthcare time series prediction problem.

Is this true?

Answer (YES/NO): NO